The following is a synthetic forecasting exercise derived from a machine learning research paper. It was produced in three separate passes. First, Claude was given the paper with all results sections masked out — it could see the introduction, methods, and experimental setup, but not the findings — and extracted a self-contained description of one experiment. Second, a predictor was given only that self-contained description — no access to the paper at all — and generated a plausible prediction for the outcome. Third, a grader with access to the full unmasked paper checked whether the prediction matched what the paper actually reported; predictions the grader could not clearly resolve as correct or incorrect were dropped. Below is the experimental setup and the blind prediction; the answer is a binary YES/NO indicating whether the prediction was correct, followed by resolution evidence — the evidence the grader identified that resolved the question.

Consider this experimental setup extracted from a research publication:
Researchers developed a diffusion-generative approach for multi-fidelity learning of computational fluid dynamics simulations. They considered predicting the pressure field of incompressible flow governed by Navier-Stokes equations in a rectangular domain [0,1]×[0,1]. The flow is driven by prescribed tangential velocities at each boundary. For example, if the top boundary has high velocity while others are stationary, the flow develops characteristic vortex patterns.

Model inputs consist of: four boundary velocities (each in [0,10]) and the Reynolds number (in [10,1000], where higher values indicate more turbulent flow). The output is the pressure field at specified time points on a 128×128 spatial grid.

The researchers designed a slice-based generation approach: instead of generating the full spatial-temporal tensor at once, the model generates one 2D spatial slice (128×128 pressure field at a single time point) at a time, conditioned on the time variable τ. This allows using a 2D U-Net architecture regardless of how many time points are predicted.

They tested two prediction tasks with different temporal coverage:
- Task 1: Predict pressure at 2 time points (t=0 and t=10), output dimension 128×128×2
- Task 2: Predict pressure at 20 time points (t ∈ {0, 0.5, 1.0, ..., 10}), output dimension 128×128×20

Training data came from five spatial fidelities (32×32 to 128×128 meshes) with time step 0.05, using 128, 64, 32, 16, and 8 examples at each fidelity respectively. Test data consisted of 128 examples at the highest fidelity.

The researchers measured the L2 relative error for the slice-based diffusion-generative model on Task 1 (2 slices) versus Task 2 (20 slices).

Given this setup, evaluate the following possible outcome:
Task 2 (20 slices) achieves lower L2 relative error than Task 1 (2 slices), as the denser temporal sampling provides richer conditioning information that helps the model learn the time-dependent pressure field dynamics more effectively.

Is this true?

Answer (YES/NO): NO